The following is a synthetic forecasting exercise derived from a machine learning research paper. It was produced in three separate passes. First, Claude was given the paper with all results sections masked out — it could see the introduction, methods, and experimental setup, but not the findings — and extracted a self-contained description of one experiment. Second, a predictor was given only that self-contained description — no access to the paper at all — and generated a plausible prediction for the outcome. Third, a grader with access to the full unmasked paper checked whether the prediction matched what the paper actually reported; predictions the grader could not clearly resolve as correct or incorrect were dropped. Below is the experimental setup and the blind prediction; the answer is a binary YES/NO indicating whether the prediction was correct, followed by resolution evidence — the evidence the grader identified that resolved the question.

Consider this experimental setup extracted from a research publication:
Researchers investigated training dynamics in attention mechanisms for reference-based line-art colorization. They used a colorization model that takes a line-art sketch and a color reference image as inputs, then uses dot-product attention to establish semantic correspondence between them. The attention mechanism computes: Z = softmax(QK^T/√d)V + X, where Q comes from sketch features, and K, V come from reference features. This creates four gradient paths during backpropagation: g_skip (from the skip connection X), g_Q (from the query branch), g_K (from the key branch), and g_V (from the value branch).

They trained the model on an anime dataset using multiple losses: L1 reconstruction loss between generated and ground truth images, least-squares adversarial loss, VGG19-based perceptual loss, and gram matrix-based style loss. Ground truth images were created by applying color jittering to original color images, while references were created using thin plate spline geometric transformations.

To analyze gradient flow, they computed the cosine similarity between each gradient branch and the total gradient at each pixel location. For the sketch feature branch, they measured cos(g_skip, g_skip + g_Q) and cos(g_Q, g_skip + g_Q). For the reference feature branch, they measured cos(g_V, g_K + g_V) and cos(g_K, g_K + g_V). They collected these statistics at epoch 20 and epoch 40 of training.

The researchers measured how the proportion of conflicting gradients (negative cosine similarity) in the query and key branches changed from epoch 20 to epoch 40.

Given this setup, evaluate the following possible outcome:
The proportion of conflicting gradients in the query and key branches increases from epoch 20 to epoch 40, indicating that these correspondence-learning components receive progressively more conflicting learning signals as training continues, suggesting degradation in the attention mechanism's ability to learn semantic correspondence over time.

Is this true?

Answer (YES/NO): YES